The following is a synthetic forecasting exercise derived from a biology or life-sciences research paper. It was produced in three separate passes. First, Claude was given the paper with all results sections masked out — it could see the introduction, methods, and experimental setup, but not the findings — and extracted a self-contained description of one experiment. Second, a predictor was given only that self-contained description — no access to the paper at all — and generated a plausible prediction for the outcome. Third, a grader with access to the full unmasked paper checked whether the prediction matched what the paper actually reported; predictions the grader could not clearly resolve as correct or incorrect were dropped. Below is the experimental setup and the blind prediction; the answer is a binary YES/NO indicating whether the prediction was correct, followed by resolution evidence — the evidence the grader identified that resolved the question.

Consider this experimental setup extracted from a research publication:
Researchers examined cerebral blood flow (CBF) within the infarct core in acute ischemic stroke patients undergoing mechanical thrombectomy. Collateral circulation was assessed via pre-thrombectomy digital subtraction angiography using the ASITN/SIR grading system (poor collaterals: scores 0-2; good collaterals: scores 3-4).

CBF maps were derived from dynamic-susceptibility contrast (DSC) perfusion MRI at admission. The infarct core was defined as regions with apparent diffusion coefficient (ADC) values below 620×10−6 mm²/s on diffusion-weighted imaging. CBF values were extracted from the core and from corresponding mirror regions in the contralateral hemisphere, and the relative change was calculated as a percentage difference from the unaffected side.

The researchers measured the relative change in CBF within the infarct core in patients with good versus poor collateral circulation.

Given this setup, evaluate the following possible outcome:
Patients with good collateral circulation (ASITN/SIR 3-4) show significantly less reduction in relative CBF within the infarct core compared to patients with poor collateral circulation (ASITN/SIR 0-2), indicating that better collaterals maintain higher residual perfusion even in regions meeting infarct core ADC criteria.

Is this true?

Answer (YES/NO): YES